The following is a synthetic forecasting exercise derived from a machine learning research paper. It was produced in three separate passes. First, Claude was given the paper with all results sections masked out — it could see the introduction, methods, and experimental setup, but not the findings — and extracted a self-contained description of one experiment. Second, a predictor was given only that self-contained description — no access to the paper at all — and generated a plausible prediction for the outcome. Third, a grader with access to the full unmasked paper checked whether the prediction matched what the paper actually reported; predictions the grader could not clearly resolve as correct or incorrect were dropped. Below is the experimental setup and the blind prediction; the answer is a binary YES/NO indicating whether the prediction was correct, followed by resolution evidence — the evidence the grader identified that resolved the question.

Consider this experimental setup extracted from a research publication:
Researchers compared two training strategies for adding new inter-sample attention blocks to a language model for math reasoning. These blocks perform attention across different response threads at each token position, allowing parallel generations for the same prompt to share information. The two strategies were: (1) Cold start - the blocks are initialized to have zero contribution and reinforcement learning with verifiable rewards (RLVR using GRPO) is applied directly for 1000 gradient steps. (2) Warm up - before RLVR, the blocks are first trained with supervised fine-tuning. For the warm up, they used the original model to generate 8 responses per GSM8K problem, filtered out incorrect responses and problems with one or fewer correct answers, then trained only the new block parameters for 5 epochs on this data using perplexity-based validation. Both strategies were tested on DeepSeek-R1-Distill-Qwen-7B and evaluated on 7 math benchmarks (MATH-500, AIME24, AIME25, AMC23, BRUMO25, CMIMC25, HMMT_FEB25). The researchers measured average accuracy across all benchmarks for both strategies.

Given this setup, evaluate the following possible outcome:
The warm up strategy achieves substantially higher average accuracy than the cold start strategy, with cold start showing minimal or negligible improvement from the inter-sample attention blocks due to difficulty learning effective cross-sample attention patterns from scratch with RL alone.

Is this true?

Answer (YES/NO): NO